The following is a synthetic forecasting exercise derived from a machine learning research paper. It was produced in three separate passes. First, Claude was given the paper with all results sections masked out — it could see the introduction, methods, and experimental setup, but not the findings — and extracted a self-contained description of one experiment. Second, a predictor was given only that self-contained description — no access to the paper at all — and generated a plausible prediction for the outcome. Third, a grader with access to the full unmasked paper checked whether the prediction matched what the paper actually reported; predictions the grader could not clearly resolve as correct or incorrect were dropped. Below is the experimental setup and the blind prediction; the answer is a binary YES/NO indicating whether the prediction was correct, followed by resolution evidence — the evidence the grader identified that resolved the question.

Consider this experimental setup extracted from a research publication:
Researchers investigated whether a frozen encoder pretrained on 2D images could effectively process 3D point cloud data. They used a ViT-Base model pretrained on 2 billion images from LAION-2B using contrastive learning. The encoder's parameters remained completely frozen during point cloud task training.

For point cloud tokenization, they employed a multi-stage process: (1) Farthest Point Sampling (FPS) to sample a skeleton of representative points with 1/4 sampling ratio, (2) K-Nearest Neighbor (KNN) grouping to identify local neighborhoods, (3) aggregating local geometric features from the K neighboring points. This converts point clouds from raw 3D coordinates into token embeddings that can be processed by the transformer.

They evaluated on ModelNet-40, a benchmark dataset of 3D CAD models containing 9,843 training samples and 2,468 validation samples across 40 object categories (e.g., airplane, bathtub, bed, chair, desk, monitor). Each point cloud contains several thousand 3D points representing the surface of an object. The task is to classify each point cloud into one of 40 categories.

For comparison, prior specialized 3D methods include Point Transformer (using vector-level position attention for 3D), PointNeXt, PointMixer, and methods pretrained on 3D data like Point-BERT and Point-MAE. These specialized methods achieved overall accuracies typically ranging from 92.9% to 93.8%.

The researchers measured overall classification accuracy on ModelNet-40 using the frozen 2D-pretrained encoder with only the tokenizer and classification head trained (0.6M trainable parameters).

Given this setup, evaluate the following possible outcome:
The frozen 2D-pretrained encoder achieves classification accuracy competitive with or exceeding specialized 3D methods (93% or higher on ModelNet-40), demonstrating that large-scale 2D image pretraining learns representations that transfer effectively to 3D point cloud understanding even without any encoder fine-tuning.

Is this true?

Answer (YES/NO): YES